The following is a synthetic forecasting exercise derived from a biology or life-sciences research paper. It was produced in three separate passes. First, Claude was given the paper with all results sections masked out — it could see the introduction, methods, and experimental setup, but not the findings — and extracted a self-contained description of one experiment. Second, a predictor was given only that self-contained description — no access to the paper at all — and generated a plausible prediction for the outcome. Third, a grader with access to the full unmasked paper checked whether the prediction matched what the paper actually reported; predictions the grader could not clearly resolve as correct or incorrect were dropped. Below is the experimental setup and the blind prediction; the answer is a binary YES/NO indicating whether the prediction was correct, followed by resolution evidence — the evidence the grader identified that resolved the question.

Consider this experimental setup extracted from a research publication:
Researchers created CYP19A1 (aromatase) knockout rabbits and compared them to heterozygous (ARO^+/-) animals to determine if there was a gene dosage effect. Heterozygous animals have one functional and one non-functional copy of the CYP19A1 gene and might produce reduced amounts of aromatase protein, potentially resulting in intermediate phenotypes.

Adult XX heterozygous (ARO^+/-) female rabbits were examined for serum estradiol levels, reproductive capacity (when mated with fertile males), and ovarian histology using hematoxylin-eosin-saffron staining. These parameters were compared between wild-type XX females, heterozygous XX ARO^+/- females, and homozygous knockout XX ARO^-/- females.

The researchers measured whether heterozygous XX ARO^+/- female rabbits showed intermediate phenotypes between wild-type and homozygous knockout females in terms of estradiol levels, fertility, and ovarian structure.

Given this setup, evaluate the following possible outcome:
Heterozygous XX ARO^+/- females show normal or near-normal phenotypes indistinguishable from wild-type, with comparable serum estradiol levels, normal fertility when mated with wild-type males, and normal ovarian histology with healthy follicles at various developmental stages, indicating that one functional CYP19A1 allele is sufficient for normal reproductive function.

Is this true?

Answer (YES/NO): YES